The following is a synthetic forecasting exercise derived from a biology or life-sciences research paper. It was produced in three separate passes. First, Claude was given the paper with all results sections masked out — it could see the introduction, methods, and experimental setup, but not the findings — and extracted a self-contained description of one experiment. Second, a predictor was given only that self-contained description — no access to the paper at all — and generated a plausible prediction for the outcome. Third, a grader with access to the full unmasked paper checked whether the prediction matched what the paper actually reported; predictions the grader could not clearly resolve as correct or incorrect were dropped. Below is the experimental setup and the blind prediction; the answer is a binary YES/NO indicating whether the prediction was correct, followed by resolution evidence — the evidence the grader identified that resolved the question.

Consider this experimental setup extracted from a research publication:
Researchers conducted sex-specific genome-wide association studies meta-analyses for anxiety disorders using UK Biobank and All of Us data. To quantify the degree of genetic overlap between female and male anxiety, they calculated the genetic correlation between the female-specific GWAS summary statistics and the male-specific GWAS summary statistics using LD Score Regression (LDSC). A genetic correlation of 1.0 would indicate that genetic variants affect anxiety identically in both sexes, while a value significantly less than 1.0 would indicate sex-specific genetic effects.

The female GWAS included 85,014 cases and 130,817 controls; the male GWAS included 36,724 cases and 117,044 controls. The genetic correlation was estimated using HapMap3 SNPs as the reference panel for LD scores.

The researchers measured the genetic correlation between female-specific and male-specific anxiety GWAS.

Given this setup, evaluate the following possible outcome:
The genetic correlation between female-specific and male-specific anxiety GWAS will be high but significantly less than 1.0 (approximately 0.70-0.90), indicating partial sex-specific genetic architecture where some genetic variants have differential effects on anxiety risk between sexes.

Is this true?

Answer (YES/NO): YES